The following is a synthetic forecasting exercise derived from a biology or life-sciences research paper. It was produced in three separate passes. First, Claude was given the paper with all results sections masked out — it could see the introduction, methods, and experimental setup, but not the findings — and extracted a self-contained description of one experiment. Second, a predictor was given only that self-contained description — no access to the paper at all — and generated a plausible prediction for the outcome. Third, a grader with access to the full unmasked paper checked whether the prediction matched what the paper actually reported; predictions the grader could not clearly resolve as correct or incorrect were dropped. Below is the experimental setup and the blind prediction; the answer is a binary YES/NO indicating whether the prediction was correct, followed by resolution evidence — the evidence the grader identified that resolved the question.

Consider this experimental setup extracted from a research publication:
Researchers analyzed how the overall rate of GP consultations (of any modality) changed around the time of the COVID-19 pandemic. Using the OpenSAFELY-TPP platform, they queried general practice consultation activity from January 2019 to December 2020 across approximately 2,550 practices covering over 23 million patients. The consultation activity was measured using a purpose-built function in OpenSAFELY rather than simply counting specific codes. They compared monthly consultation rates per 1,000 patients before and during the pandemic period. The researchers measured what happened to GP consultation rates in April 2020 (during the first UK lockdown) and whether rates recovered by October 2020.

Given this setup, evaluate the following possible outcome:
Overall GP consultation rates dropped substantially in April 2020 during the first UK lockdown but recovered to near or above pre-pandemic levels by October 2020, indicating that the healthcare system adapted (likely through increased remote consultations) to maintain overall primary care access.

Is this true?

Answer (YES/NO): YES